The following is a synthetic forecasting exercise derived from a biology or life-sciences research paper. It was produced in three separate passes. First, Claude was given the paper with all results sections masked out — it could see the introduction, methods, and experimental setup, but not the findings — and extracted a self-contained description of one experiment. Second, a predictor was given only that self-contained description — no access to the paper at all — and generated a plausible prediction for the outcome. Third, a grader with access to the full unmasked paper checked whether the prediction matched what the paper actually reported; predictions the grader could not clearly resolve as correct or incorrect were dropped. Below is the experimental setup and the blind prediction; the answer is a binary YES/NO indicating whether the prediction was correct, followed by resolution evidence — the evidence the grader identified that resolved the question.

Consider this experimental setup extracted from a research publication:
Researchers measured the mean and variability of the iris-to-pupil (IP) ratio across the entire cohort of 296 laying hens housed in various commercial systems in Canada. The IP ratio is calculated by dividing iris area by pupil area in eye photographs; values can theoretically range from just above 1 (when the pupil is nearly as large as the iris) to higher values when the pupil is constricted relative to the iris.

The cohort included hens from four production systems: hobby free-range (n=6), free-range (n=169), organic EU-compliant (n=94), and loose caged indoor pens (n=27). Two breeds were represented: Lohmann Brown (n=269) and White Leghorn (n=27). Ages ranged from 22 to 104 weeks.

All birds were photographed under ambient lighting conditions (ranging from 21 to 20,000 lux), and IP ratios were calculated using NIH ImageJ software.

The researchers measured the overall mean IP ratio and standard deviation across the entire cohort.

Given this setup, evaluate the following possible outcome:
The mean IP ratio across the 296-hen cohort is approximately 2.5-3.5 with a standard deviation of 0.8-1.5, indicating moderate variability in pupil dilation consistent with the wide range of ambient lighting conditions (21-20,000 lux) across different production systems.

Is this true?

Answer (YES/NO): NO